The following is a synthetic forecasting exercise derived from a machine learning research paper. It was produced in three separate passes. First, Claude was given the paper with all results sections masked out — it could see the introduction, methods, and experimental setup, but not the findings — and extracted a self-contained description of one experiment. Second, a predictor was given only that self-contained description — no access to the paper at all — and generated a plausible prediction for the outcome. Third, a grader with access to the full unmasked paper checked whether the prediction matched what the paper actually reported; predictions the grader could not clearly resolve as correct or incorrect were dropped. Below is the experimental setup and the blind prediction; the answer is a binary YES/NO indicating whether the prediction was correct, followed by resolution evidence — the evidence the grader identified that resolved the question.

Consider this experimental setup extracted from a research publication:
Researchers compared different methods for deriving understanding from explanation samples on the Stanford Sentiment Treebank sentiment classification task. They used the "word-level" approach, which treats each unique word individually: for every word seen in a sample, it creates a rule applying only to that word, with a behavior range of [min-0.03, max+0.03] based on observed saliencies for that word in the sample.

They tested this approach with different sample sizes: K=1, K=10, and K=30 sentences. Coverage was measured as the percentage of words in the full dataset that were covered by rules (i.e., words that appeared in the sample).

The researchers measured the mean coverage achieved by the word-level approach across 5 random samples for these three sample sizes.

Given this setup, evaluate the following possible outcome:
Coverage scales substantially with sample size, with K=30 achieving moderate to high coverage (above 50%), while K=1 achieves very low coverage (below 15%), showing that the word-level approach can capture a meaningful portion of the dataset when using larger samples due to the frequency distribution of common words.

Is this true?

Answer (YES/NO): NO